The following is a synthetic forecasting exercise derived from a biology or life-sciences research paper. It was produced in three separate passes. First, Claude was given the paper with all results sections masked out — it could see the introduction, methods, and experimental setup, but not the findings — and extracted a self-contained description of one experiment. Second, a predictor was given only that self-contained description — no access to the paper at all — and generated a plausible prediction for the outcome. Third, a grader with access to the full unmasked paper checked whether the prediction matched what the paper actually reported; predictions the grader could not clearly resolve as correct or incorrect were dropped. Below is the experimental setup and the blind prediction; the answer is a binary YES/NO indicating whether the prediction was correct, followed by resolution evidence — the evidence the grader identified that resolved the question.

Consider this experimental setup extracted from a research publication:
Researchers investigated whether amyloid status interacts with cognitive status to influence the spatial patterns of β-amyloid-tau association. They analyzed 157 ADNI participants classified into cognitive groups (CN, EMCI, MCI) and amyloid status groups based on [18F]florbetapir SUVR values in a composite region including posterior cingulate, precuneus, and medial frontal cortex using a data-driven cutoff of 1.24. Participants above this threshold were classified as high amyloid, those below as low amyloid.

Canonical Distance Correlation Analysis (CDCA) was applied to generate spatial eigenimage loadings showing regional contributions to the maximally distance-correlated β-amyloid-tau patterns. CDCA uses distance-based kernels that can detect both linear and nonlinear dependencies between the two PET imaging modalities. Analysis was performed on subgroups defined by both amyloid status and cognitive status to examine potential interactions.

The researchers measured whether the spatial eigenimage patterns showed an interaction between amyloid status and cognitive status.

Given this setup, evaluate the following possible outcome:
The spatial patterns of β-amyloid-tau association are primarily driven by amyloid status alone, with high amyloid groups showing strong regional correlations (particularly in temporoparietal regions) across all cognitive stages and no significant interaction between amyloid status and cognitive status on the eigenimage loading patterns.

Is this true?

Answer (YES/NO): NO